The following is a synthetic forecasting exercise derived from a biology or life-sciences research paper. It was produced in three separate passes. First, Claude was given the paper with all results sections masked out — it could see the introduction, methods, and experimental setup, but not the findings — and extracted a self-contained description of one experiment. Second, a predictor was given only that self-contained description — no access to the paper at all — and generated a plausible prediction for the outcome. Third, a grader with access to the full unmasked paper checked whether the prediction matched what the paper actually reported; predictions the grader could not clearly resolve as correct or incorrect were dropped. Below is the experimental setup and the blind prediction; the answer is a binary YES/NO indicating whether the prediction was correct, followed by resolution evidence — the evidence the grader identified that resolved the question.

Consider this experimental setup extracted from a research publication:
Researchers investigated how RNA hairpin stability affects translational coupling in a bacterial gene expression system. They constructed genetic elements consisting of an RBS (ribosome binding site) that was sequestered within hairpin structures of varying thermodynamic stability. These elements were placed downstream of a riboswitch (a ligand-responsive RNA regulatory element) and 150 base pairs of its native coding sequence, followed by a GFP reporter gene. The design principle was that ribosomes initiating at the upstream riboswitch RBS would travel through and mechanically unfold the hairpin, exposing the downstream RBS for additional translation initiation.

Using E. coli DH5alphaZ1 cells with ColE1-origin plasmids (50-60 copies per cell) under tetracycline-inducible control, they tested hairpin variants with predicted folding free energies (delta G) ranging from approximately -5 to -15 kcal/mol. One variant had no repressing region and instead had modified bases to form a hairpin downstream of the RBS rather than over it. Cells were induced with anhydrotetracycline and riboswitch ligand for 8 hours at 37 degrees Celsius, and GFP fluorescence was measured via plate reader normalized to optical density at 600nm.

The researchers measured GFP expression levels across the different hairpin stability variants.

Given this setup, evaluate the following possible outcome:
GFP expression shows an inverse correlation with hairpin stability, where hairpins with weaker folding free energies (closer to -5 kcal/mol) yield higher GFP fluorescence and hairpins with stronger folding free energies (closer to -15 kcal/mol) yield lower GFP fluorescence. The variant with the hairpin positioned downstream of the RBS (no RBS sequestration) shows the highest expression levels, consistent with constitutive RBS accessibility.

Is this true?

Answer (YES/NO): NO